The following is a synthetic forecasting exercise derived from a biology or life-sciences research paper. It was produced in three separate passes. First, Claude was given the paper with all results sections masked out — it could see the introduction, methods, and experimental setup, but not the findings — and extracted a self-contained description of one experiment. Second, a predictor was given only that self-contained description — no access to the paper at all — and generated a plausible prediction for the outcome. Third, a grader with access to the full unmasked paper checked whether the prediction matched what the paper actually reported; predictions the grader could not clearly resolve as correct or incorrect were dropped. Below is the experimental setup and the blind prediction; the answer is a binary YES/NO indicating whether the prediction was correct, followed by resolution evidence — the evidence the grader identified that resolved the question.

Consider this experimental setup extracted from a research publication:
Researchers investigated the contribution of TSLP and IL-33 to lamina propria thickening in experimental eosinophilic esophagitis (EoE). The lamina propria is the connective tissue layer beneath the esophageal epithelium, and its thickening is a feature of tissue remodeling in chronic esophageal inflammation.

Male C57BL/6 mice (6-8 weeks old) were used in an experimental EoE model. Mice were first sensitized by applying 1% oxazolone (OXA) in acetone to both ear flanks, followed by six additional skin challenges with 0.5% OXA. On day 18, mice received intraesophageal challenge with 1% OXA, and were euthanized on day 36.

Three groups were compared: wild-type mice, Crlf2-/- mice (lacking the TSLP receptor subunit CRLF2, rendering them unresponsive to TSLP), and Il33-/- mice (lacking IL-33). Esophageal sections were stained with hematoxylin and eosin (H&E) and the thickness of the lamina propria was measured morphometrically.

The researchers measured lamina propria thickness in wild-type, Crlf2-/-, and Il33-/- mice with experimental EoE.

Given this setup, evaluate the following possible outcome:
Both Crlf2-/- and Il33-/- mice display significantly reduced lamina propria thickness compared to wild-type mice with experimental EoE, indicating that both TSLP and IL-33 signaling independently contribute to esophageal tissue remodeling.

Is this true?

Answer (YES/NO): NO